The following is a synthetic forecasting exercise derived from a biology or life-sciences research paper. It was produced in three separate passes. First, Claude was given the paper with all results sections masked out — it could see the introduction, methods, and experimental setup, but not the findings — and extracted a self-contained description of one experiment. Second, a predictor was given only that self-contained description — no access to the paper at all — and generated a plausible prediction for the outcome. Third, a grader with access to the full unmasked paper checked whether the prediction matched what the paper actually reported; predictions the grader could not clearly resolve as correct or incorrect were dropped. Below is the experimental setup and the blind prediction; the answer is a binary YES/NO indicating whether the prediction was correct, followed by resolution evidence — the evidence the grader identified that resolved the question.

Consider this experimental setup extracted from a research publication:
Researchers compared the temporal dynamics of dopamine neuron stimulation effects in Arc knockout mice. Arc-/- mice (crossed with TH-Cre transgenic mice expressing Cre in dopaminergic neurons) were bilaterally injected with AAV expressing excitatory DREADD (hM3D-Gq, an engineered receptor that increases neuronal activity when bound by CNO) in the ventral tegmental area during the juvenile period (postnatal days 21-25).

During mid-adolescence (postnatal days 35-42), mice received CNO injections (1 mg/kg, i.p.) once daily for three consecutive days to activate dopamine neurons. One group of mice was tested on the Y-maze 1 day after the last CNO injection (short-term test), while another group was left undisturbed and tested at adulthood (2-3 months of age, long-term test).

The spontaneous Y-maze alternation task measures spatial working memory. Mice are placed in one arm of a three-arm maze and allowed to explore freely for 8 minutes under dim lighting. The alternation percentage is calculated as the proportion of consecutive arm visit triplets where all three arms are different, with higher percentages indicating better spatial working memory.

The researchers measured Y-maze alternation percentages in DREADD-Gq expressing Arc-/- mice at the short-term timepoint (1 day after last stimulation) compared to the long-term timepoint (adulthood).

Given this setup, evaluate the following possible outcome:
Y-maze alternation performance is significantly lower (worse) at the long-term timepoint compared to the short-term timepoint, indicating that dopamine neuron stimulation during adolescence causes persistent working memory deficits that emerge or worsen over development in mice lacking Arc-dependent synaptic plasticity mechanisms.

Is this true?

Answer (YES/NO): NO